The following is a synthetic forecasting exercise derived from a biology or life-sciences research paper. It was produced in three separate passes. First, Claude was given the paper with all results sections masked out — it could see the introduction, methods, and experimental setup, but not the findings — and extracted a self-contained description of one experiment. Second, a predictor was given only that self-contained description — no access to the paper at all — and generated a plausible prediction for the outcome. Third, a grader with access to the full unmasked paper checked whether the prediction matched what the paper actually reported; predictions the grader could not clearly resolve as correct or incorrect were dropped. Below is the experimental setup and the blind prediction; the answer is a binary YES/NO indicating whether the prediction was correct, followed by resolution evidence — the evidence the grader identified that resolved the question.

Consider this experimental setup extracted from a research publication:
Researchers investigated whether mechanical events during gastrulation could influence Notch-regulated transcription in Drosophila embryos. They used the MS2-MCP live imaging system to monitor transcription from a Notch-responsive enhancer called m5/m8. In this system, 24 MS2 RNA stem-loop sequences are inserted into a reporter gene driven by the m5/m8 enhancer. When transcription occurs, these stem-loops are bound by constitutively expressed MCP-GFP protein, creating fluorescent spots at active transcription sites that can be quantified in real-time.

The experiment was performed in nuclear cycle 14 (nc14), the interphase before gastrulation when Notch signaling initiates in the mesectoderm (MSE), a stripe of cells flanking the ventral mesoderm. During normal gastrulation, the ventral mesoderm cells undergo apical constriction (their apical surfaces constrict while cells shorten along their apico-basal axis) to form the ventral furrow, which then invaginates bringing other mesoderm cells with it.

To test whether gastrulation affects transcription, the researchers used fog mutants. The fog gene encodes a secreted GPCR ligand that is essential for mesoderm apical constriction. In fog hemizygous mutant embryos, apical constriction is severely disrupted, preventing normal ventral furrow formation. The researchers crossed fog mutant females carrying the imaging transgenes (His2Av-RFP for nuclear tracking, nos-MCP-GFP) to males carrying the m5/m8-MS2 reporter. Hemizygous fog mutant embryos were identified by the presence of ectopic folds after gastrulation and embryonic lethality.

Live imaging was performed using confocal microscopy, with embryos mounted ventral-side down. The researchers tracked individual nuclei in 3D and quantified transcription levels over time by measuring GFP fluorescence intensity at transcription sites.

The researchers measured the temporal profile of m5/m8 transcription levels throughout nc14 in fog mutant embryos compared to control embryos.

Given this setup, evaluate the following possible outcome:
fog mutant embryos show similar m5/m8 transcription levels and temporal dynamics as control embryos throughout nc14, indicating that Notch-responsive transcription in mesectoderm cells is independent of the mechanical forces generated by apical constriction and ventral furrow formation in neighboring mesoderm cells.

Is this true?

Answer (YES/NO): NO